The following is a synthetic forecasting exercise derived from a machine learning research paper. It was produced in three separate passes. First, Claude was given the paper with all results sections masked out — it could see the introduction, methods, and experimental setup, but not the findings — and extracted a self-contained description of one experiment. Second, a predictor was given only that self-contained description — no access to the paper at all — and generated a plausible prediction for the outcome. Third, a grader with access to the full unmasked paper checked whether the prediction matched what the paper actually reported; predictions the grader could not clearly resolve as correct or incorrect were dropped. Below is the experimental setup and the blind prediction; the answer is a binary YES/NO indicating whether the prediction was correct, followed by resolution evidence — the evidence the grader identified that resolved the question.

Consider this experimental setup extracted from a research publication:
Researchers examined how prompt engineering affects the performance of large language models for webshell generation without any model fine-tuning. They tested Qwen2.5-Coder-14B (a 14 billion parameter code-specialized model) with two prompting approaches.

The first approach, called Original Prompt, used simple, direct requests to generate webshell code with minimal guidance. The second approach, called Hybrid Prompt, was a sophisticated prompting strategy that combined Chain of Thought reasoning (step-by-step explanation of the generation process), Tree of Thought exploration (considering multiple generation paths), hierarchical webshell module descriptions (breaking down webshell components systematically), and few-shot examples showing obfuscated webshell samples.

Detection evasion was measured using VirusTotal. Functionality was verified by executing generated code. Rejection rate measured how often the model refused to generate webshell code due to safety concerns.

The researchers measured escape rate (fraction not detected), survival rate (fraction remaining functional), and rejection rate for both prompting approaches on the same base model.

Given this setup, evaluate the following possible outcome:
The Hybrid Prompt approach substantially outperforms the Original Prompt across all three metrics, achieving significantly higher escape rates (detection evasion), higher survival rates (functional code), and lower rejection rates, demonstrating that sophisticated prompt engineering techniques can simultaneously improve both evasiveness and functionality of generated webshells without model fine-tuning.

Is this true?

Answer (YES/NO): YES